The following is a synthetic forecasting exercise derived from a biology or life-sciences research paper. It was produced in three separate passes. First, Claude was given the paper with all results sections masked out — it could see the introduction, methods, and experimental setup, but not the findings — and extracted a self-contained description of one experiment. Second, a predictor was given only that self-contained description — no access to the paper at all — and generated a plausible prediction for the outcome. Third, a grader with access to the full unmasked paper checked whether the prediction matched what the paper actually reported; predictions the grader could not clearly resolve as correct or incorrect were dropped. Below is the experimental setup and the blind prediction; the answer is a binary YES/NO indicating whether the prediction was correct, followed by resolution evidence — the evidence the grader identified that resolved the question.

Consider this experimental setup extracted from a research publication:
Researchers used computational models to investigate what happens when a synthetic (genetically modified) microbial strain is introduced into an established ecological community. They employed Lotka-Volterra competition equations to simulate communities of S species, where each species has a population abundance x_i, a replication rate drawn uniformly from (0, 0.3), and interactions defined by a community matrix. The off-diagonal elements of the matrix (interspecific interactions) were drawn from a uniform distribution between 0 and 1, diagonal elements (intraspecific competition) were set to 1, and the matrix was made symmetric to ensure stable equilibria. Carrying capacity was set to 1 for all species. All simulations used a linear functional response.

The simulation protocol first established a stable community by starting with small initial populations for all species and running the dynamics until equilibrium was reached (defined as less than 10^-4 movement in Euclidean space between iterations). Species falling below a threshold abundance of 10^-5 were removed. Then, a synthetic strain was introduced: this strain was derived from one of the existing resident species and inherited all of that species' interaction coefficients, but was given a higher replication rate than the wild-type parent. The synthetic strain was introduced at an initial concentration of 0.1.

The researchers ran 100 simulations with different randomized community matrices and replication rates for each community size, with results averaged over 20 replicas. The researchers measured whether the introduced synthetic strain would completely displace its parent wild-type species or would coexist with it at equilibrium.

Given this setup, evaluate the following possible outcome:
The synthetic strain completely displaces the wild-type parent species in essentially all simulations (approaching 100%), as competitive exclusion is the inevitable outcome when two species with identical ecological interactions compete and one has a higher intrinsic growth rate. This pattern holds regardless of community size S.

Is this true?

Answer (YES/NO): NO